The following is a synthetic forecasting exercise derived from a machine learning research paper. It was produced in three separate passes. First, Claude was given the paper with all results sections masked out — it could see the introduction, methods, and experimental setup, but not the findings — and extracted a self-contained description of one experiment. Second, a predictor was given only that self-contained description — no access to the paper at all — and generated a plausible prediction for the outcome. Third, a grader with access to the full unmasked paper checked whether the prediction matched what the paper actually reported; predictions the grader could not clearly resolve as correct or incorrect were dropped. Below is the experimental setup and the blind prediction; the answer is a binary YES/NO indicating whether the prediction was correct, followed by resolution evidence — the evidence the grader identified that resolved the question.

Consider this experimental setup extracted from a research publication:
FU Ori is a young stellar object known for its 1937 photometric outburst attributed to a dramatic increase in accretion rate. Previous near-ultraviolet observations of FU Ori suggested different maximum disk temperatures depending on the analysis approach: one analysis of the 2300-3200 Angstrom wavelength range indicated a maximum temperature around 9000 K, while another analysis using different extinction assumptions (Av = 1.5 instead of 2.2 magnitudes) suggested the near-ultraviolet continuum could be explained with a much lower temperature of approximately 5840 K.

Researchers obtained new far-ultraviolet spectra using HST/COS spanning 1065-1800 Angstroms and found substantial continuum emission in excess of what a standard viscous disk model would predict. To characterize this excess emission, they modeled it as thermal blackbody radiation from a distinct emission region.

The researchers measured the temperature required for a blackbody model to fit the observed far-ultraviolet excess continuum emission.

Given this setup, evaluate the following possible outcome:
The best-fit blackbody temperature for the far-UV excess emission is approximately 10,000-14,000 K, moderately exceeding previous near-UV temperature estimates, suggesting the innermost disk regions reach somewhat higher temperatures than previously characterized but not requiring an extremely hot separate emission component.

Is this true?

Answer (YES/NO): NO